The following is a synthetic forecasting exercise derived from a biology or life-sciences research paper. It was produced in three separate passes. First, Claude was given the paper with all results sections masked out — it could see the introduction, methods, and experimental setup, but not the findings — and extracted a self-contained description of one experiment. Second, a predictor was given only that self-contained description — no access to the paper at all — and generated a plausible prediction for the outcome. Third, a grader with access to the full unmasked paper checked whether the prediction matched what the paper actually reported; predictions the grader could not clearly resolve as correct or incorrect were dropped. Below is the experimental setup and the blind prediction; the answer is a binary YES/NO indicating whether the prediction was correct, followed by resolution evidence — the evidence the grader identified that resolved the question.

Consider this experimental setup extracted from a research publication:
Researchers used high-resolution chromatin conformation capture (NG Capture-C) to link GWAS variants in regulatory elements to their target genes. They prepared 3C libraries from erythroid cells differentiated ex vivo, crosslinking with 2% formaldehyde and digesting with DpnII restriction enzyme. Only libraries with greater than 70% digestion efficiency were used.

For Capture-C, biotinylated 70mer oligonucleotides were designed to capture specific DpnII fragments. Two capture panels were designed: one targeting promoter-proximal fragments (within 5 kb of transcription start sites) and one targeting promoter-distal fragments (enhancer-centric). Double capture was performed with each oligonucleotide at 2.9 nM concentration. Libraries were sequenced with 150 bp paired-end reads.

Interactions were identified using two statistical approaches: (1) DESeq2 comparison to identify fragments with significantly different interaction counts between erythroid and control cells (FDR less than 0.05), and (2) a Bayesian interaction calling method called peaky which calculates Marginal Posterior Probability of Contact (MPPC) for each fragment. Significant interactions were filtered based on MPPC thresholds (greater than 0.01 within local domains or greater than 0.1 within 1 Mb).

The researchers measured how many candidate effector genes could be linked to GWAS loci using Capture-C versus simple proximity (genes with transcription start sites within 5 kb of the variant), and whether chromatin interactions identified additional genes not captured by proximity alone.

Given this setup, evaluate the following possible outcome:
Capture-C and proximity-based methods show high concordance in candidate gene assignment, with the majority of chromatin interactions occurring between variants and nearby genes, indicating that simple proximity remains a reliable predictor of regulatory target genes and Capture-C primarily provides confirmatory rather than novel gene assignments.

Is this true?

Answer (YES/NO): NO